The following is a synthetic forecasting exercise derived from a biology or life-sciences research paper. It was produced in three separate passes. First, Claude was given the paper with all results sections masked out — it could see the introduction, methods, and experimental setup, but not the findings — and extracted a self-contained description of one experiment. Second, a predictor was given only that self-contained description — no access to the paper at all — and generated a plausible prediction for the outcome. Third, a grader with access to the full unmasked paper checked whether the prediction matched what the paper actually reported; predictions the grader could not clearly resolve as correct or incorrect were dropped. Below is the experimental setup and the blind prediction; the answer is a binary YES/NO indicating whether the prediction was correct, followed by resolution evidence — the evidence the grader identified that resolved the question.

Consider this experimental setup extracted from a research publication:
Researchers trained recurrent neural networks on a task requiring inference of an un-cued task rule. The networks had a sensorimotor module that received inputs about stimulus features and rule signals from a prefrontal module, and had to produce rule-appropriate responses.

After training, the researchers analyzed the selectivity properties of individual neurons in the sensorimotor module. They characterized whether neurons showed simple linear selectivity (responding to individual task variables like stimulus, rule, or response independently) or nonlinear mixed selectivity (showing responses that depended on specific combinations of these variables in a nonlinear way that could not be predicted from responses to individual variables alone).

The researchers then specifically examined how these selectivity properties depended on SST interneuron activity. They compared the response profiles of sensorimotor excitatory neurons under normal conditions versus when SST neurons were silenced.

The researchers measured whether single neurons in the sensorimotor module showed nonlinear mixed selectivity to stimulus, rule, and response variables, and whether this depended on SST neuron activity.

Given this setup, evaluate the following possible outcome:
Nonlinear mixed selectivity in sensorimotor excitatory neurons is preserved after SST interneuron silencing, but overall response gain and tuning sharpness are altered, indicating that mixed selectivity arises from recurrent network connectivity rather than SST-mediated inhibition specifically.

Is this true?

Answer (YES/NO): NO